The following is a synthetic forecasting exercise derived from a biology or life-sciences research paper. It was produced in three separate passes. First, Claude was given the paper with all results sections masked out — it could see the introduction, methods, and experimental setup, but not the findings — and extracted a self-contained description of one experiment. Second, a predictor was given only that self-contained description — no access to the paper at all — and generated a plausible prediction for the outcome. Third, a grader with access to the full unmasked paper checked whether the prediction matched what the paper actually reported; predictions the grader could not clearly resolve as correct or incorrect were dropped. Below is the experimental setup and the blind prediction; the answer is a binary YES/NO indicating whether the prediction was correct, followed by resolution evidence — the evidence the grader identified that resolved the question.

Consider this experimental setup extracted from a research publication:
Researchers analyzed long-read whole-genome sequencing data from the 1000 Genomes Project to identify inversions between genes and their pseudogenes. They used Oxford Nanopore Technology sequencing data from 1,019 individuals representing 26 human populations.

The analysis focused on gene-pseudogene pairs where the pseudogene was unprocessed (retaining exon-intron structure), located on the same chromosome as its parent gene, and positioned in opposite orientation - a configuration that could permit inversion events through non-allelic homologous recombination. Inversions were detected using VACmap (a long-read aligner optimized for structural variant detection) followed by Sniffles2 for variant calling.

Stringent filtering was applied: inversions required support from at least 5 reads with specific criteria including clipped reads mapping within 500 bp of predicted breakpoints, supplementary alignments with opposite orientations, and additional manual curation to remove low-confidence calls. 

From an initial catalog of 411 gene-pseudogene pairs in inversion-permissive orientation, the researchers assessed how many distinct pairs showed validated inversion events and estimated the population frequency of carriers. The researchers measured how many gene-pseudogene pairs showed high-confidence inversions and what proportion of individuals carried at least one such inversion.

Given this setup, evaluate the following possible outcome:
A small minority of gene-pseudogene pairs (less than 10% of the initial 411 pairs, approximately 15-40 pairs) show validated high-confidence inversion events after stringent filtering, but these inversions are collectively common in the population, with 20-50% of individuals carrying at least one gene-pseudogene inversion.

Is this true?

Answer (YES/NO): NO